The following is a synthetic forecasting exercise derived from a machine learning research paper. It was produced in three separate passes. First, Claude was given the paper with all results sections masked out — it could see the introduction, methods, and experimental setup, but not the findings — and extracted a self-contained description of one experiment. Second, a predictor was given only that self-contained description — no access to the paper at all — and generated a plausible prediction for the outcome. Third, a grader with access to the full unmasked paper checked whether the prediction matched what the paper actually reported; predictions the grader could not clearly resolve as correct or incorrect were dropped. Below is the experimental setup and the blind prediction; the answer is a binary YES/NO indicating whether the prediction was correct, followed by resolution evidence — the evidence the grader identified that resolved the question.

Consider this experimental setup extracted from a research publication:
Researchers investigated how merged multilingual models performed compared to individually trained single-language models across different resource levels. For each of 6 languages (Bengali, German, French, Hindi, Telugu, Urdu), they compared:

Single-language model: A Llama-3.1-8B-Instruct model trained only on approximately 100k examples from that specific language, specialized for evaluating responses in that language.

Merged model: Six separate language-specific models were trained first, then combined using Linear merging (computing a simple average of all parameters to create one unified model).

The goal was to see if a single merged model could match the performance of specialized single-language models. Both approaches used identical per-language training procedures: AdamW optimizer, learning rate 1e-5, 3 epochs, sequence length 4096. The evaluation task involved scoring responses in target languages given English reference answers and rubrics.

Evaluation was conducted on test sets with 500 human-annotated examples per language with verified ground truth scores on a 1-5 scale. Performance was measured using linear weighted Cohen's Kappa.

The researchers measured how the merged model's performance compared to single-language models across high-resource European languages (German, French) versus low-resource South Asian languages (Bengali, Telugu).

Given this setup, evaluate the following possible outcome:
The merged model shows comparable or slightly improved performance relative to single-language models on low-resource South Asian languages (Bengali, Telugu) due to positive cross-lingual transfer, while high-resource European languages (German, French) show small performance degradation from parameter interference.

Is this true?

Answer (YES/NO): NO